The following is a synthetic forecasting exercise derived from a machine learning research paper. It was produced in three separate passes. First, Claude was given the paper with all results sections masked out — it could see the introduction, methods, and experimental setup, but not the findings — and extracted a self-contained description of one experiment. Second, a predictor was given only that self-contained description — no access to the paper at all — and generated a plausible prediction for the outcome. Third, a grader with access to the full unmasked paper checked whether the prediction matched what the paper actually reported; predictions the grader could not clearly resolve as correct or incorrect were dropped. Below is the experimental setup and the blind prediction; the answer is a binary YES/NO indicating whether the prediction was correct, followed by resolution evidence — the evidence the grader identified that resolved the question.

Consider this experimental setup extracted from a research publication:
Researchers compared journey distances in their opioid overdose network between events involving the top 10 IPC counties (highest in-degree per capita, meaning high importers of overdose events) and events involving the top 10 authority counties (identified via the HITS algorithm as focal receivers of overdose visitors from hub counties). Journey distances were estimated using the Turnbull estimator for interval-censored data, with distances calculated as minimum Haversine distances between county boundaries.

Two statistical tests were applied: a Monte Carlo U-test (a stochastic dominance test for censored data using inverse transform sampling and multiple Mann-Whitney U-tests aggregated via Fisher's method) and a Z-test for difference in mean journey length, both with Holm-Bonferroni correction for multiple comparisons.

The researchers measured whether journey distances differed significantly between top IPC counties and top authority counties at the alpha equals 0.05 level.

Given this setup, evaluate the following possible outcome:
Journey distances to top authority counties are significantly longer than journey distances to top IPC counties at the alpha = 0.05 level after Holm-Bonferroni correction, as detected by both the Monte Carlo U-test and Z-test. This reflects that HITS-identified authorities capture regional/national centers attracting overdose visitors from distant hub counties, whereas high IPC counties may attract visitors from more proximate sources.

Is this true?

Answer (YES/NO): NO